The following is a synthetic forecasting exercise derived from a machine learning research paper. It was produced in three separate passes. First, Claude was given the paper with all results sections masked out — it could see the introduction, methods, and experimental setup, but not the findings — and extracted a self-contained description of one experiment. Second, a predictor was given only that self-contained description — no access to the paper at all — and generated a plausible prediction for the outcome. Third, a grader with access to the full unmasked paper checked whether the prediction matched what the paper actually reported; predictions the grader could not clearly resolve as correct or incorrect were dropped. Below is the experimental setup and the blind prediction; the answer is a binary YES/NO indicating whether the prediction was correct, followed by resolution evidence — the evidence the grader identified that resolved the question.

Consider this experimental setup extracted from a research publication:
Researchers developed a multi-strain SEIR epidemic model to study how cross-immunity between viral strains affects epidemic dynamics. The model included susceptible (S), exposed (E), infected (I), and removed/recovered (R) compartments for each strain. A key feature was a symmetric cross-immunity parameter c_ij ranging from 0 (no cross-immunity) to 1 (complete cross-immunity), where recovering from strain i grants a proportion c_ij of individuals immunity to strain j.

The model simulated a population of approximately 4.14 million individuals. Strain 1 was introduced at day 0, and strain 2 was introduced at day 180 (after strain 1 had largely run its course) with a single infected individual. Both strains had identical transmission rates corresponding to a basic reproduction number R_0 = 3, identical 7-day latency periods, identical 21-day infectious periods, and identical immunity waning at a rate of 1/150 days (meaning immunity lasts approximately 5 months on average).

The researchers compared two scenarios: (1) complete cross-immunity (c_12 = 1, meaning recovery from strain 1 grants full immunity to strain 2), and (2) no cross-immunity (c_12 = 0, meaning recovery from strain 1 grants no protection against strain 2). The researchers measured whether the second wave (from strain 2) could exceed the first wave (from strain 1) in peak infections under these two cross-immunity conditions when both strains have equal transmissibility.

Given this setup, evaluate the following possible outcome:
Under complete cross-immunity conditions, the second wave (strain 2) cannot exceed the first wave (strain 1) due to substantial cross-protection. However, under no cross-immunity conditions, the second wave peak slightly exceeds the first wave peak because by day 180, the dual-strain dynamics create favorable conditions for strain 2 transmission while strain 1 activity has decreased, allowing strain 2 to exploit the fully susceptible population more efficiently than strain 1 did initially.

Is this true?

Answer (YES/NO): NO